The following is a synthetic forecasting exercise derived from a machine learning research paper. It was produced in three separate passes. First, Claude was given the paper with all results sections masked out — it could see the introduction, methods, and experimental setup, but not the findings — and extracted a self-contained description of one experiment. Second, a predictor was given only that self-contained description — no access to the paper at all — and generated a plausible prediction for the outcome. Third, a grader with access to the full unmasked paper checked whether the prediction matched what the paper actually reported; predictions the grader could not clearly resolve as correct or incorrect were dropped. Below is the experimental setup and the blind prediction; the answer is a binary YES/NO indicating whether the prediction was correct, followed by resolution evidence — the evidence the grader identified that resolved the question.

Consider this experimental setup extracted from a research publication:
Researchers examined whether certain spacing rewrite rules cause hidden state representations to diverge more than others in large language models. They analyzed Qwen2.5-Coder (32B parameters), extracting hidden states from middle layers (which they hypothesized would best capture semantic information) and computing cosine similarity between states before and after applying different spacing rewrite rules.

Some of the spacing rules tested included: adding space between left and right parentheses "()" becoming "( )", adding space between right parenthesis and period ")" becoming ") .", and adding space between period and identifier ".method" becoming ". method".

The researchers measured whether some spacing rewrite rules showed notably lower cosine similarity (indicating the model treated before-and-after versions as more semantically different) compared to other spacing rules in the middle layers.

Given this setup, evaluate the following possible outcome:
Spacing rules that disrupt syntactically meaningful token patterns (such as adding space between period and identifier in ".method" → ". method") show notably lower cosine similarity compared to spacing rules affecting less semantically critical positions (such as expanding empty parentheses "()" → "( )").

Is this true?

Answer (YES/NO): NO